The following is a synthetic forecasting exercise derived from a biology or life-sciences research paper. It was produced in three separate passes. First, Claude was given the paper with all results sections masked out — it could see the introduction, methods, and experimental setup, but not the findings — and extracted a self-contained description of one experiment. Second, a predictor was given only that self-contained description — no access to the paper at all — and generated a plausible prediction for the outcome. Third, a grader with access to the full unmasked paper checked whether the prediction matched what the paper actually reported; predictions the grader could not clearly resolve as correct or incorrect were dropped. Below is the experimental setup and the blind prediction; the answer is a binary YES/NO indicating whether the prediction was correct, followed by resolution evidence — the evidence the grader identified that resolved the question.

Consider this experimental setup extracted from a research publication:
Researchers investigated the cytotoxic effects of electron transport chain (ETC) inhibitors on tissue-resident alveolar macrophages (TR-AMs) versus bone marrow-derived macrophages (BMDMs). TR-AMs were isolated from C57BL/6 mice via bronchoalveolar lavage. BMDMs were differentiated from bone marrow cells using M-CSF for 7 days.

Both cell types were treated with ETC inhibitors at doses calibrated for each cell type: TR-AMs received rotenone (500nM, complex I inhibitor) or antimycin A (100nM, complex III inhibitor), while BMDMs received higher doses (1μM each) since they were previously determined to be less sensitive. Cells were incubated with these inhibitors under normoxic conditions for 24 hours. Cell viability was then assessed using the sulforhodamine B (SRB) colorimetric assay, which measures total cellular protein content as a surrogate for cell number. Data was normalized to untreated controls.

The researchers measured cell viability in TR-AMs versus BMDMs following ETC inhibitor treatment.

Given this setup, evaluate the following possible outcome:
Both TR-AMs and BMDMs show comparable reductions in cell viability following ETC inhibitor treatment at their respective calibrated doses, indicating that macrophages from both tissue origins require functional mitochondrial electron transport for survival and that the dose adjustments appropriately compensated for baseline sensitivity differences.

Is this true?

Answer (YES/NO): NO